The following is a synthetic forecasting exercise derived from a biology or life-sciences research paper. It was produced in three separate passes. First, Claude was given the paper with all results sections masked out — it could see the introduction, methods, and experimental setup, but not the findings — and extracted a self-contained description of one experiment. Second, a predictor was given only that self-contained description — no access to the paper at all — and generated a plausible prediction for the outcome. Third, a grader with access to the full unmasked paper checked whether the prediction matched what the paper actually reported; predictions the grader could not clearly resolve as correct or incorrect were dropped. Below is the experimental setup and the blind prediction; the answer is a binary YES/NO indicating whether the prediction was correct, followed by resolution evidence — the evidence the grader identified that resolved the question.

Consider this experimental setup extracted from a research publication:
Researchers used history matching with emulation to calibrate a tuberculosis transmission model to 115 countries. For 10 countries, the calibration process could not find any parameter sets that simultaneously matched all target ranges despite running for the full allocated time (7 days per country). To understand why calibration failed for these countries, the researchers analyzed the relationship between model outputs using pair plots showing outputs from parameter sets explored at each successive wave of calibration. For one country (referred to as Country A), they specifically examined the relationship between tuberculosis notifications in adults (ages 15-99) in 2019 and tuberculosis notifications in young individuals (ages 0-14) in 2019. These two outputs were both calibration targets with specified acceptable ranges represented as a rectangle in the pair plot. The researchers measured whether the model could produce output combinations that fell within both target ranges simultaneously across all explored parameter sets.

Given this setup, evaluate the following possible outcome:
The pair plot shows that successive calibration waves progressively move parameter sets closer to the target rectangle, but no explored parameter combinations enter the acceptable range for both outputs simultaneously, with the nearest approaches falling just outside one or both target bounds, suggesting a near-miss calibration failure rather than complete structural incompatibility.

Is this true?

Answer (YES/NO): NO